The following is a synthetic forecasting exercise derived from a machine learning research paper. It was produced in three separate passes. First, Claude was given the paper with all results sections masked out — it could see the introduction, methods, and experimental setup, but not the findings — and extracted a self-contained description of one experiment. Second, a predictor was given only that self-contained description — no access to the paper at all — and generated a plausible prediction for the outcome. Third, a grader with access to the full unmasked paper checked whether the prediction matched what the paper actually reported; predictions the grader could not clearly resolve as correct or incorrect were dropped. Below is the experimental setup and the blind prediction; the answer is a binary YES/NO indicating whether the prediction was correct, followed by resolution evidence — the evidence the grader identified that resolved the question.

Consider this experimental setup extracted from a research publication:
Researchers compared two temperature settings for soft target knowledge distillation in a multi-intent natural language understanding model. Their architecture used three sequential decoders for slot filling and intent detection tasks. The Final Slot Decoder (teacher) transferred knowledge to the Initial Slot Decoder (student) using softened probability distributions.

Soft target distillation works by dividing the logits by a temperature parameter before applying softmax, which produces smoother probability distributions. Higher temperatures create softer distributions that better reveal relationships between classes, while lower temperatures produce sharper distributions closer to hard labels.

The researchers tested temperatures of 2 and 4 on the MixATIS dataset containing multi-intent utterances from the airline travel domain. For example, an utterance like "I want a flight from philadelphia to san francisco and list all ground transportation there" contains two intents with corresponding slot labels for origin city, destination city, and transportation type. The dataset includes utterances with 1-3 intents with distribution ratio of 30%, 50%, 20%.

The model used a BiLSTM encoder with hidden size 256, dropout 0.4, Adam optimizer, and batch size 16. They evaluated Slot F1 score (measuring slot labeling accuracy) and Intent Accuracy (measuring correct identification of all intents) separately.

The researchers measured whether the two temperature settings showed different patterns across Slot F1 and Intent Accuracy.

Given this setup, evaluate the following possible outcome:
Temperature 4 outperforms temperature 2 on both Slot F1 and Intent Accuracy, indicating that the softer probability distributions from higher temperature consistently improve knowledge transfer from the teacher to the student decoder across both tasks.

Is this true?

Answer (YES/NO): NO